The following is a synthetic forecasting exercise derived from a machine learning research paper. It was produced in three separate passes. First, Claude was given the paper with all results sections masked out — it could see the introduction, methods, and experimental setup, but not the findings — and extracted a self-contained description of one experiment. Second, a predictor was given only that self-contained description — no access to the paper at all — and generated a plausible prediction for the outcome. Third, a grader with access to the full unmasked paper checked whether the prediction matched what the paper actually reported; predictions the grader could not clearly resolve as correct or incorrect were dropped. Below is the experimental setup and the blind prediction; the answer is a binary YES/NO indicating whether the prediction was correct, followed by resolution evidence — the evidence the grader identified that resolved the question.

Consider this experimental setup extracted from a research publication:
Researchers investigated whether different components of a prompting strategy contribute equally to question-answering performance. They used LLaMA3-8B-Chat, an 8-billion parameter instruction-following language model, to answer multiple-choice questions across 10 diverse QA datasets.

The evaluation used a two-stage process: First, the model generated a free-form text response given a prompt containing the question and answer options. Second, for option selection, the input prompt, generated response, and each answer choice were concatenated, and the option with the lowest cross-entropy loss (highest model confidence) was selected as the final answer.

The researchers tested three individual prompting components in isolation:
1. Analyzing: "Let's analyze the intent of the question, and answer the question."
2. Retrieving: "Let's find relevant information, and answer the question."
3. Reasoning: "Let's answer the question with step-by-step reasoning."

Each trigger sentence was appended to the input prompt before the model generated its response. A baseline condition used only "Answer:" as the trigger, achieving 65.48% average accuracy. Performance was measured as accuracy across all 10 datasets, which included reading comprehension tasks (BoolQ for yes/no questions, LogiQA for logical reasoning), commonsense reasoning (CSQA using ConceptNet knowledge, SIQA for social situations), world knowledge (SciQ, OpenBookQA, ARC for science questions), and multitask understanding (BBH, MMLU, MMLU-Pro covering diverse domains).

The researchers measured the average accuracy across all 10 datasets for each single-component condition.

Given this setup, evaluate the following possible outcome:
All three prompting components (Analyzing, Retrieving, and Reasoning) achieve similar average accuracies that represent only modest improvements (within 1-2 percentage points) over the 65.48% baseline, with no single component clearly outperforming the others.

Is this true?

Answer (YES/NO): NO